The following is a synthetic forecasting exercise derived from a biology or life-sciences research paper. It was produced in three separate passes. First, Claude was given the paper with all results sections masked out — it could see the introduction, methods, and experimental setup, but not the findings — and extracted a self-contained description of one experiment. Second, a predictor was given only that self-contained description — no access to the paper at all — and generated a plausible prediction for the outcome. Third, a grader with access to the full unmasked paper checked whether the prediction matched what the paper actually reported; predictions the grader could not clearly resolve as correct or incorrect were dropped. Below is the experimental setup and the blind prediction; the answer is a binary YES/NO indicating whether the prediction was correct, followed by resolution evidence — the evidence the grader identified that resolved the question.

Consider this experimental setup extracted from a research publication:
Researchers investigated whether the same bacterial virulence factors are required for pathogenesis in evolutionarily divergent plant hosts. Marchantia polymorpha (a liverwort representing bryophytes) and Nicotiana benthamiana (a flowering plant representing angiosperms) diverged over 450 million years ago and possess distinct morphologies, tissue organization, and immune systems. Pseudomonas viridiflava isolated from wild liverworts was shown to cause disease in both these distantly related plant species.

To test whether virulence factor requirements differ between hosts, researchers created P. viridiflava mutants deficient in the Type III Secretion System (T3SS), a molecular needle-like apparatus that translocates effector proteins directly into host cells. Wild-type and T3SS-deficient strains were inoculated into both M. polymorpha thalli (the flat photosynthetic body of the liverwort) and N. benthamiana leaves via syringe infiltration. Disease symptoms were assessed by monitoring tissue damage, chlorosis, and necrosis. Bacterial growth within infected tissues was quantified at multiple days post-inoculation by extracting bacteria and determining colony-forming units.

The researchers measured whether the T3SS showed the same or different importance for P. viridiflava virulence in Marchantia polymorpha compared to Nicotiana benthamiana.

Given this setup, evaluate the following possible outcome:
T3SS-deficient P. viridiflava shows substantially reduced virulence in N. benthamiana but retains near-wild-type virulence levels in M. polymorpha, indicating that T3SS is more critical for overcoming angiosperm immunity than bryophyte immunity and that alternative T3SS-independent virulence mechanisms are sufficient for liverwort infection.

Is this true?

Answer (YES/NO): NO